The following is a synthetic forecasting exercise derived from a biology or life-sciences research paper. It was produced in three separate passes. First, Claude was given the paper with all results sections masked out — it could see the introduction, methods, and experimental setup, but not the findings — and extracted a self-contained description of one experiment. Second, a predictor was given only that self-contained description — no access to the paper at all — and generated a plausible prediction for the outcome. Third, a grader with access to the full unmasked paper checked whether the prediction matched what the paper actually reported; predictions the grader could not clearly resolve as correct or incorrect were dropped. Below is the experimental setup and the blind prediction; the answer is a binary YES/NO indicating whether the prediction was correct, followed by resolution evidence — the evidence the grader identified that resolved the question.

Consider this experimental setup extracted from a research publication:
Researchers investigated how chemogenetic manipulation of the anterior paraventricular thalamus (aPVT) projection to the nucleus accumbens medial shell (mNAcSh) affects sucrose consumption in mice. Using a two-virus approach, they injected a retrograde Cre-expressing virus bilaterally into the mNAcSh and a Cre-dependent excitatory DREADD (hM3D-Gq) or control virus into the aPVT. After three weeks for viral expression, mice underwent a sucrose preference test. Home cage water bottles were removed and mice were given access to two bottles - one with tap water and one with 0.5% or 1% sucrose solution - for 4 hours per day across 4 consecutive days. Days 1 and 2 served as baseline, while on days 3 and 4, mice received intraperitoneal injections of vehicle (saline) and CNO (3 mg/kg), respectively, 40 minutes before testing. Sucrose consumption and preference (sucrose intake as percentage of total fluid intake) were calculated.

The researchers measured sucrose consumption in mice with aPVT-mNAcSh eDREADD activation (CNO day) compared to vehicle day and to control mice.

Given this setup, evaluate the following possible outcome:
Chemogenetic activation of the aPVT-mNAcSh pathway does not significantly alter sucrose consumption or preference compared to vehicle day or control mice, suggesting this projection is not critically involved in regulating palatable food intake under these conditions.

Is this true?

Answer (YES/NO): NO